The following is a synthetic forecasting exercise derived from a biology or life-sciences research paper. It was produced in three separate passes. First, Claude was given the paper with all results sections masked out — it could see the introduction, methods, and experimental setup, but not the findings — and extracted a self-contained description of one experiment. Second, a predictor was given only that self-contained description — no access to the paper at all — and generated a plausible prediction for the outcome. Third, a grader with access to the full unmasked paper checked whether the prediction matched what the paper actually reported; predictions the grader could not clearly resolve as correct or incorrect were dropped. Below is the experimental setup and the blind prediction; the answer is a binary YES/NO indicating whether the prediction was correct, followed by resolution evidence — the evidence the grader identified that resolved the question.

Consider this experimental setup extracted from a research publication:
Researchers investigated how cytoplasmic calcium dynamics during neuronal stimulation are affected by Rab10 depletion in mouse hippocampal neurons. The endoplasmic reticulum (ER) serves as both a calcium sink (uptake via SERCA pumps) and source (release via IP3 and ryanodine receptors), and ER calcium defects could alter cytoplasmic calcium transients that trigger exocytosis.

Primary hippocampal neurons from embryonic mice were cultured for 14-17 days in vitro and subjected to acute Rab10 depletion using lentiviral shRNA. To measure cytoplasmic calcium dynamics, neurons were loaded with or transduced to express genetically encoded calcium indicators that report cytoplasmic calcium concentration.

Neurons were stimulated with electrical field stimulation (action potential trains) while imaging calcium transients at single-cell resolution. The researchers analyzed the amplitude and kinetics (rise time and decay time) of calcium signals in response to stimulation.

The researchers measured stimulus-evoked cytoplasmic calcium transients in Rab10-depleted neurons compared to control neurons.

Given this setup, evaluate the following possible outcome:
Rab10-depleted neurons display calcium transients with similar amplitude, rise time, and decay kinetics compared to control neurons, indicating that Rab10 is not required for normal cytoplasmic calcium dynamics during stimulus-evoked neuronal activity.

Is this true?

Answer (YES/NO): NO